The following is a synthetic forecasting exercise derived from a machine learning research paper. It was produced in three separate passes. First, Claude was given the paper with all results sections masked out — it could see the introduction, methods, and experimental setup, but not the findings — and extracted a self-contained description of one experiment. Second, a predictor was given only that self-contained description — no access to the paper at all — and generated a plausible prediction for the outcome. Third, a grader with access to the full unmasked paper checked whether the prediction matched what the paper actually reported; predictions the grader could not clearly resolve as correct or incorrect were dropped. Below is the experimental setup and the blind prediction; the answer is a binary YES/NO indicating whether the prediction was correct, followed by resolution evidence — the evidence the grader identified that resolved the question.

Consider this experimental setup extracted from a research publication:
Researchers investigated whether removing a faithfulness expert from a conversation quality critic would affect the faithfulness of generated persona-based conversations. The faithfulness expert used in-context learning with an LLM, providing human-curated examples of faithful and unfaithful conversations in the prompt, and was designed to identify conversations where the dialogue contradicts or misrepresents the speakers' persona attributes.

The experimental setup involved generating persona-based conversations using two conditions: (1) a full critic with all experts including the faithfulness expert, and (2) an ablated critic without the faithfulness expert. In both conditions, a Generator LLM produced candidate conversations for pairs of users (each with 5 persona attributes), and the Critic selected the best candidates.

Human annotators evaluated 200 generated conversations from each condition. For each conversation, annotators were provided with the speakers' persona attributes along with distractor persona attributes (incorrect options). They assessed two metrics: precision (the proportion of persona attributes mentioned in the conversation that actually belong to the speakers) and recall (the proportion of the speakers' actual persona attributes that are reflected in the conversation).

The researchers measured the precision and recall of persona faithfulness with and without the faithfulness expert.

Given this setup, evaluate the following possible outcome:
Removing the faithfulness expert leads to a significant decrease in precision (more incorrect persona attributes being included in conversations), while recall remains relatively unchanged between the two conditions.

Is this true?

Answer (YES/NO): NO